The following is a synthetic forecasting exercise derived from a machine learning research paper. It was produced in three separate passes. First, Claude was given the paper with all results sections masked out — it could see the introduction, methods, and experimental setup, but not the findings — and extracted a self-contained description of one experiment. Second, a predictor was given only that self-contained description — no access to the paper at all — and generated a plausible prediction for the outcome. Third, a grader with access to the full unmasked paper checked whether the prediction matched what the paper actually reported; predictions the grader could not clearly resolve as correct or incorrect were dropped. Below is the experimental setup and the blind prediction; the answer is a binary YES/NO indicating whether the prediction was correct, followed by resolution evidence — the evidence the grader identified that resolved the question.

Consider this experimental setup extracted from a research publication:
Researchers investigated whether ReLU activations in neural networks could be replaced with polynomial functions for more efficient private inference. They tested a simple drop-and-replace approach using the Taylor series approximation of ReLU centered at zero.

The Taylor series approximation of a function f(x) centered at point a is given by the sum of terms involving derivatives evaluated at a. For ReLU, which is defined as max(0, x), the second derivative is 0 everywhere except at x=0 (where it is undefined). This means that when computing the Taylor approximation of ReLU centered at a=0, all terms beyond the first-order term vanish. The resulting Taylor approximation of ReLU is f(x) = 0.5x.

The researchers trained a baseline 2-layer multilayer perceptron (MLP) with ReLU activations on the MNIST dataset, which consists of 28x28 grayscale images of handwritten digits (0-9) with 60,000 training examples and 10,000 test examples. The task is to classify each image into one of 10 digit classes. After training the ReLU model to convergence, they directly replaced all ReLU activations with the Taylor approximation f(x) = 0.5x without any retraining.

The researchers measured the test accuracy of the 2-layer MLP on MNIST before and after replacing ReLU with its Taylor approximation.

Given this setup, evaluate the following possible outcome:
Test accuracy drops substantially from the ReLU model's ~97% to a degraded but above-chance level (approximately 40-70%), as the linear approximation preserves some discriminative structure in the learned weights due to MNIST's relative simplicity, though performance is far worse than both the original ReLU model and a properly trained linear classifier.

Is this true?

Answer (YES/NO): NO